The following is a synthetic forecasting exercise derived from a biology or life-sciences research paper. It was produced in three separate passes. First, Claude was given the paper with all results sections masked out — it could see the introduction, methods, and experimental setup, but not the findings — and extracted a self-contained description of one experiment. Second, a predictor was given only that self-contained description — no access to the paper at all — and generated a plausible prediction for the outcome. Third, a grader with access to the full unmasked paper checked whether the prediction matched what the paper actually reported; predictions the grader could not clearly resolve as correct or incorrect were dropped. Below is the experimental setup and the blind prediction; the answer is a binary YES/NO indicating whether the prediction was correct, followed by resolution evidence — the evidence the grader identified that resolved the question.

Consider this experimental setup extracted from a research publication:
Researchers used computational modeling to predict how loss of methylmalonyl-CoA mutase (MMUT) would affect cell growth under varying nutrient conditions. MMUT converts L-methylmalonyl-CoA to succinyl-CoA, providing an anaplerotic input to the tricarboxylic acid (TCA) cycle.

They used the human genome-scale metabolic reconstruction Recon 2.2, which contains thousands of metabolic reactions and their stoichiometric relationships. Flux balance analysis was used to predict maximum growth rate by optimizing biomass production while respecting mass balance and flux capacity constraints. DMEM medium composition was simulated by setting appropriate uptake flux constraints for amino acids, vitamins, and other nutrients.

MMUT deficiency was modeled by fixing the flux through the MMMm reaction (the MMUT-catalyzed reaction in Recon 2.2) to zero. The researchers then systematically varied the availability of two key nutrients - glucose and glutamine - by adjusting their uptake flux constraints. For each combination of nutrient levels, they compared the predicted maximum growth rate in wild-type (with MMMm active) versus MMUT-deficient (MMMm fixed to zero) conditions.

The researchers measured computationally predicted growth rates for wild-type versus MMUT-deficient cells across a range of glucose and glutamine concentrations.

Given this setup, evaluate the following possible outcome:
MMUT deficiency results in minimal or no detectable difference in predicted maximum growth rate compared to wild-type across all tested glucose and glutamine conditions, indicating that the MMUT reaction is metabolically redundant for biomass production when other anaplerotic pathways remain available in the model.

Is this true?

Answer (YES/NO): NO